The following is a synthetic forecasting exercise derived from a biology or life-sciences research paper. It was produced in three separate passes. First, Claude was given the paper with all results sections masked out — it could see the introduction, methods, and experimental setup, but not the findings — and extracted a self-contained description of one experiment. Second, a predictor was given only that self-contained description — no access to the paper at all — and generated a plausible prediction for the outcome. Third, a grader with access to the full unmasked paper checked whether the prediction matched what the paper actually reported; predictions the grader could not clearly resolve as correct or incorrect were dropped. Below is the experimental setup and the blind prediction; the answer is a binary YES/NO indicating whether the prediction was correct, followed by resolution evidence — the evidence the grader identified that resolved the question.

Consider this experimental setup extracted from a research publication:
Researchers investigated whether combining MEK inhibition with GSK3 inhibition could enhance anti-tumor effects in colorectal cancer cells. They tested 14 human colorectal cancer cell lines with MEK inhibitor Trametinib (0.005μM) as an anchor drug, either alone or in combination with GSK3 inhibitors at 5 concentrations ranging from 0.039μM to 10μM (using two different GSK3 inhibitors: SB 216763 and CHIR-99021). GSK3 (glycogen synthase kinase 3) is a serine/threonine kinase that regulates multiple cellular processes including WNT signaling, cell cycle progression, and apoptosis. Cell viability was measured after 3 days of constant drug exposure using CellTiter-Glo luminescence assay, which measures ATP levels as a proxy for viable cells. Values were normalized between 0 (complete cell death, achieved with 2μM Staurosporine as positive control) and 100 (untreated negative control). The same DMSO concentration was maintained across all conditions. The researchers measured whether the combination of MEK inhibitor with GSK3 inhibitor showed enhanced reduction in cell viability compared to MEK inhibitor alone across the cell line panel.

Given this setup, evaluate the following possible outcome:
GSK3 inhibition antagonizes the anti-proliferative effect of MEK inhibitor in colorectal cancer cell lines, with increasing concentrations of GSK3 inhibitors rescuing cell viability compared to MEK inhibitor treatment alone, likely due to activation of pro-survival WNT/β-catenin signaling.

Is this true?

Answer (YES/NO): NO